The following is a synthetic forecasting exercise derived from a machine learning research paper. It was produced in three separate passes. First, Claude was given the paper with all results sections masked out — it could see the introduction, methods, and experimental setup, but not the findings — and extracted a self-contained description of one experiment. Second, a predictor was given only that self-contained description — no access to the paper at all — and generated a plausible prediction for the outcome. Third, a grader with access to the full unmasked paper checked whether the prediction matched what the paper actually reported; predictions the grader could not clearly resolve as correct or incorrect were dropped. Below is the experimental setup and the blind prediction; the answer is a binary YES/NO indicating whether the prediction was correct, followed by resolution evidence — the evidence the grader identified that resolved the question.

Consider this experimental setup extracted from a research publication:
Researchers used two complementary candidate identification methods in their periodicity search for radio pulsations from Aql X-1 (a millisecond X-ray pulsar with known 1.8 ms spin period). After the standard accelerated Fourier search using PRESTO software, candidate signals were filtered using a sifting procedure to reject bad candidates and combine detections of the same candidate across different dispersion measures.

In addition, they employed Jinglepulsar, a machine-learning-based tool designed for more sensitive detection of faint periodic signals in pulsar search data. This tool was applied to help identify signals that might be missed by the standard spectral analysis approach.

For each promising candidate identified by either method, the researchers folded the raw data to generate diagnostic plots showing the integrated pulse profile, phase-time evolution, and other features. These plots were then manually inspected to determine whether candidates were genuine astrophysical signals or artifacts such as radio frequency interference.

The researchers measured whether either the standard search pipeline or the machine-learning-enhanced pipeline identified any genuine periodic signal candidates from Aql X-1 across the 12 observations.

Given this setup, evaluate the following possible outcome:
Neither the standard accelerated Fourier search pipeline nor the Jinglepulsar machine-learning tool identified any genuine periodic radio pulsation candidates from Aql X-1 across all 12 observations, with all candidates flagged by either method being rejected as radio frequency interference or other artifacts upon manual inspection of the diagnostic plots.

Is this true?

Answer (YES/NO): YES